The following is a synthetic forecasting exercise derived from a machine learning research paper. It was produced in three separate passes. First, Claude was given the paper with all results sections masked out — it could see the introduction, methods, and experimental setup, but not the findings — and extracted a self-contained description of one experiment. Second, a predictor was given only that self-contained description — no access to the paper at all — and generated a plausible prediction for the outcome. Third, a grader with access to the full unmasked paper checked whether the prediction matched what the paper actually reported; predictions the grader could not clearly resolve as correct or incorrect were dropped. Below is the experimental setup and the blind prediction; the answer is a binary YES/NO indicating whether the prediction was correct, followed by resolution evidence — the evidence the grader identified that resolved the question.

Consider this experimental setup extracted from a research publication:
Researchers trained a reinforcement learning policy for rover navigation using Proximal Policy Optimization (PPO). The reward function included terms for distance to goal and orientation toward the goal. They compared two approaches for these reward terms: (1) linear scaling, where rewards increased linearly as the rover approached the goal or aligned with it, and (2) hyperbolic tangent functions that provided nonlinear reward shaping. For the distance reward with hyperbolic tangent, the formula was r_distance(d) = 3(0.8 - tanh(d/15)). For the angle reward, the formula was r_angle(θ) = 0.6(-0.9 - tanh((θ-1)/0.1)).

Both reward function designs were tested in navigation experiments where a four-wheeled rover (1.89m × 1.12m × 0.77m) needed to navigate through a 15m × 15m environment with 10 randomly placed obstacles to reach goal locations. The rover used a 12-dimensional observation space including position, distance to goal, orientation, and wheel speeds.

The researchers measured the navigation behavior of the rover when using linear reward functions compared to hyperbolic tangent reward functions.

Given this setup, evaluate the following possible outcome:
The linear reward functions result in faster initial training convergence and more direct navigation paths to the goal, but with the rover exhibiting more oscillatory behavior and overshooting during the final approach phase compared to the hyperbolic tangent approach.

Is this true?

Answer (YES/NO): NO